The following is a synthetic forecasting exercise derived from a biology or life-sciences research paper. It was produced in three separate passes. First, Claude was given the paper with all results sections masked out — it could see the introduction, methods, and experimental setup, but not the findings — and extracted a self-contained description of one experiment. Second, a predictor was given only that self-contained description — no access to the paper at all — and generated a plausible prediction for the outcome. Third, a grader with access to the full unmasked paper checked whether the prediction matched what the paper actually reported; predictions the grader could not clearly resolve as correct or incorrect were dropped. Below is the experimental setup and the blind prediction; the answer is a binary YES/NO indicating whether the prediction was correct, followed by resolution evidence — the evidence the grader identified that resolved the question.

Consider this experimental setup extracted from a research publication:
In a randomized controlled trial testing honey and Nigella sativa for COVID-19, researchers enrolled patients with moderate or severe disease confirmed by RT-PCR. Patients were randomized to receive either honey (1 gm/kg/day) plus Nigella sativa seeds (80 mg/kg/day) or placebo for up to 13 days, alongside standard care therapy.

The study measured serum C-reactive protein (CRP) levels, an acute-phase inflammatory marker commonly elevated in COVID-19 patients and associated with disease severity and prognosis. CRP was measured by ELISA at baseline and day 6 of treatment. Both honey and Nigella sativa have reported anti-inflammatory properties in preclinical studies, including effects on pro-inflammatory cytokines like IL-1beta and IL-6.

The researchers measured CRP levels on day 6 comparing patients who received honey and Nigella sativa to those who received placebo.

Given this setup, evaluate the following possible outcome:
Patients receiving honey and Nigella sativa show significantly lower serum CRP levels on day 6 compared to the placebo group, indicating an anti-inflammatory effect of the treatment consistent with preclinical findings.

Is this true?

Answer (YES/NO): YES